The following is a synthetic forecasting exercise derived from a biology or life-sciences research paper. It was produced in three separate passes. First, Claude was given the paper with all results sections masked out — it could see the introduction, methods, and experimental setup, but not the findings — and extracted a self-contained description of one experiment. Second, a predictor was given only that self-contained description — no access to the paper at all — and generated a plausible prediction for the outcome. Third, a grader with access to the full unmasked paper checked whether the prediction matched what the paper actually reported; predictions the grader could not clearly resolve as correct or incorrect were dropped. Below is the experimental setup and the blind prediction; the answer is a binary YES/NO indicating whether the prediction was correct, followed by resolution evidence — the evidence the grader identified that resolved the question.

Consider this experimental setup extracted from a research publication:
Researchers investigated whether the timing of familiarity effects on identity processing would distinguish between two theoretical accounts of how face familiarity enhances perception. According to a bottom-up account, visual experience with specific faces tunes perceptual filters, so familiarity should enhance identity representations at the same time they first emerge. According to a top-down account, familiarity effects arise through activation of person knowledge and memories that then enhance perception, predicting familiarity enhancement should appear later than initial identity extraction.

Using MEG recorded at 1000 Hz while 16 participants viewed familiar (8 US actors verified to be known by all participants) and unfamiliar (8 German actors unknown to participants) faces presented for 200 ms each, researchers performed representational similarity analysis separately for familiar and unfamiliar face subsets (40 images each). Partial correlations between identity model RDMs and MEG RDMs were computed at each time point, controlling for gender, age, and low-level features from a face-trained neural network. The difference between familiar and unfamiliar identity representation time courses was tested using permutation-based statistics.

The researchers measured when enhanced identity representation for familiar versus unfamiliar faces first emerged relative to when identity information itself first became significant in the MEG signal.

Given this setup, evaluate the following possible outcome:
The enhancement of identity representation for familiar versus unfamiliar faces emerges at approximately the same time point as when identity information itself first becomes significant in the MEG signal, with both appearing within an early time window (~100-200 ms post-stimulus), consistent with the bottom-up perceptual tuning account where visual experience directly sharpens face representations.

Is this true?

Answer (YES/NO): YES